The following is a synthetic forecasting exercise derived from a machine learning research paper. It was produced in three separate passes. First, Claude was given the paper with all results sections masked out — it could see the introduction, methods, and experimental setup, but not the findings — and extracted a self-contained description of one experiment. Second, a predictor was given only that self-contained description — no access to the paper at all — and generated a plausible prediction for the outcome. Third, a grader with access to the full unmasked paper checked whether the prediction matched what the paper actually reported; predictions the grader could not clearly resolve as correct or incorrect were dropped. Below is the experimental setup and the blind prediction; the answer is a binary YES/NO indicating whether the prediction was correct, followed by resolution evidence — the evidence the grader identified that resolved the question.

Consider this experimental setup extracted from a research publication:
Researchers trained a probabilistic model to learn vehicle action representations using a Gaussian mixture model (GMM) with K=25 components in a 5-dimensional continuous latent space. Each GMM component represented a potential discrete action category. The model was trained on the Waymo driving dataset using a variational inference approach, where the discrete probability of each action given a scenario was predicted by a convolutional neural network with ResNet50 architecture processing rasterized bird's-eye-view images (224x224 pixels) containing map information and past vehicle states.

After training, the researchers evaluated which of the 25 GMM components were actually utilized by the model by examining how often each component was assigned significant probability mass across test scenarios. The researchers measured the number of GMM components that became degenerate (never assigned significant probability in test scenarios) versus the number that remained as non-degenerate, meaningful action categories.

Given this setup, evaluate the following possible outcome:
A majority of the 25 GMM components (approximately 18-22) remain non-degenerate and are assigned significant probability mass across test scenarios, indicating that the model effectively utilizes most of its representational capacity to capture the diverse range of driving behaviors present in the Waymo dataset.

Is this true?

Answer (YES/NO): YES